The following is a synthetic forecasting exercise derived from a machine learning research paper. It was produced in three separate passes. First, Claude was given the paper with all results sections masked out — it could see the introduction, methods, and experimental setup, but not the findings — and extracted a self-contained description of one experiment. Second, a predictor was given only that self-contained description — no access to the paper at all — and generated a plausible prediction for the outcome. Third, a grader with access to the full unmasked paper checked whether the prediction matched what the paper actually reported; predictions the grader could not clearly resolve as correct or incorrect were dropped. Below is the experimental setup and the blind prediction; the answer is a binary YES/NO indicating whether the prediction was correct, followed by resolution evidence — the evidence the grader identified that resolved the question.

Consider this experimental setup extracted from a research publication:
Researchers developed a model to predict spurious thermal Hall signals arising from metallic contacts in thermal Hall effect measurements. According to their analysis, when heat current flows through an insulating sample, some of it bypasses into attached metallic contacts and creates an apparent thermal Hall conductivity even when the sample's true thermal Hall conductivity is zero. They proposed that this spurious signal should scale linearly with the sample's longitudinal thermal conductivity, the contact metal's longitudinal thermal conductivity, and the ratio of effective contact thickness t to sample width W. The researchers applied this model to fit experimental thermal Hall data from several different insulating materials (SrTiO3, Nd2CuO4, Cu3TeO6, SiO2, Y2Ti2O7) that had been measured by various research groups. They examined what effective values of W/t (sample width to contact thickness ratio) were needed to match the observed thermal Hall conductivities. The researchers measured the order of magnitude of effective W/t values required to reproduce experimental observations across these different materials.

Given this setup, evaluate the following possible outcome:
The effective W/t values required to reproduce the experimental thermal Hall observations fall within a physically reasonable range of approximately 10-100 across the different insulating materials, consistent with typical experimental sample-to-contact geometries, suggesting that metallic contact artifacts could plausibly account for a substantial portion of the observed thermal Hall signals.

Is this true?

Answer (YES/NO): NO